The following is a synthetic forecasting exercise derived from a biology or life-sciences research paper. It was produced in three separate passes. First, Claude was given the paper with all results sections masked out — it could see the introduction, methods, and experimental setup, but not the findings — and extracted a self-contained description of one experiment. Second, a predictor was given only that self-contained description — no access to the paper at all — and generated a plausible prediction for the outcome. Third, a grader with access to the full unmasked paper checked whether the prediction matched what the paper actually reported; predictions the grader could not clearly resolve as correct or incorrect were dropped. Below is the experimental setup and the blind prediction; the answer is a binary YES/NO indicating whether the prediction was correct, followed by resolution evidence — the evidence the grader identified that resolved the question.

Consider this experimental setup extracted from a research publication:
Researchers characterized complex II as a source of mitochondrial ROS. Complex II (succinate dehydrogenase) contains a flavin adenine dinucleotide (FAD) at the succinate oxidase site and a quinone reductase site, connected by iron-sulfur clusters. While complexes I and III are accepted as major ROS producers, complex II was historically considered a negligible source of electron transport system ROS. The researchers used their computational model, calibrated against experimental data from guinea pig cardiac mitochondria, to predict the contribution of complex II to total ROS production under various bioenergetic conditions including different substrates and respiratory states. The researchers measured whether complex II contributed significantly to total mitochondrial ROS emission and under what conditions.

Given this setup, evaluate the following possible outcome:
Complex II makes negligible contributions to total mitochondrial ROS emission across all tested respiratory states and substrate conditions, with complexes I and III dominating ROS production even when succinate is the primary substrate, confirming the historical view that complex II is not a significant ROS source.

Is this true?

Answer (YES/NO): NO